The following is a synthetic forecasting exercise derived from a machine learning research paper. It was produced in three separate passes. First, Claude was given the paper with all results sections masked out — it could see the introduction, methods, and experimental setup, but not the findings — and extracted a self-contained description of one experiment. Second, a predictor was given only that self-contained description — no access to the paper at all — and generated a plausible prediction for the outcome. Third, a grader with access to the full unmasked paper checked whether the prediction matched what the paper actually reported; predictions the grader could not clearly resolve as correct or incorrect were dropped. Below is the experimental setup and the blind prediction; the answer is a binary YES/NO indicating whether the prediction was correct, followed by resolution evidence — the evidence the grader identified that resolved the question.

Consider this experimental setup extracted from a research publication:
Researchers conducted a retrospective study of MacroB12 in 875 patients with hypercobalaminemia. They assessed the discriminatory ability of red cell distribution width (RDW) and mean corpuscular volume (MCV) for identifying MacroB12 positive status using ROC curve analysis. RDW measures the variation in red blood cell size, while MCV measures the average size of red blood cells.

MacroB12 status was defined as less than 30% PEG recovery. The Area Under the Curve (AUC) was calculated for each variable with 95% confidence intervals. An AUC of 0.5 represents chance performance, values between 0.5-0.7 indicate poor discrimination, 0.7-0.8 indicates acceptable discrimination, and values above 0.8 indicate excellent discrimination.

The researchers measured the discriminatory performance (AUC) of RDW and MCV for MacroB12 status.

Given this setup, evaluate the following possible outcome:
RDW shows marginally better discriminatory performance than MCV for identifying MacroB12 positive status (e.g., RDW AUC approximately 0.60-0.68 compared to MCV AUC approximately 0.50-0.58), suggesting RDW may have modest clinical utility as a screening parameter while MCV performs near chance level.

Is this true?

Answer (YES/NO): NO